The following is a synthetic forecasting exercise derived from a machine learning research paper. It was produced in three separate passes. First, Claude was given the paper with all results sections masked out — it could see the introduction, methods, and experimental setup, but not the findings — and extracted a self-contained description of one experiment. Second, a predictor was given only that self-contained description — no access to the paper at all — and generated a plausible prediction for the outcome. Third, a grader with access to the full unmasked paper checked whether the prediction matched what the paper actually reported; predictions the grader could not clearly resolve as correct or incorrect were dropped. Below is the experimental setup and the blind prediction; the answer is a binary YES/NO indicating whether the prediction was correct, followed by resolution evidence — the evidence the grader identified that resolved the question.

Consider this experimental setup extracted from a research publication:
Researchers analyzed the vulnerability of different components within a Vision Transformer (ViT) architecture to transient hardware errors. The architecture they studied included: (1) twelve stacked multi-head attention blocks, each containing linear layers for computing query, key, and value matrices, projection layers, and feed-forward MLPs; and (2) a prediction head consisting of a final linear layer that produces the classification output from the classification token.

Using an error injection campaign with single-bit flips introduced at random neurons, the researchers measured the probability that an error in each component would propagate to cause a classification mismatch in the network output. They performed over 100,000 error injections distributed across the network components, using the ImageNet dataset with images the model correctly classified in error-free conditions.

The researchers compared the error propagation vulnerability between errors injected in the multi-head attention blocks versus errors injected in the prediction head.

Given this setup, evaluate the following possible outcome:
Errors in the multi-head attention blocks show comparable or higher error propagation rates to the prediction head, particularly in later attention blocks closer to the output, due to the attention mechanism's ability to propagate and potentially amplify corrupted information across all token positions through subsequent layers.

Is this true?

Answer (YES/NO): NO